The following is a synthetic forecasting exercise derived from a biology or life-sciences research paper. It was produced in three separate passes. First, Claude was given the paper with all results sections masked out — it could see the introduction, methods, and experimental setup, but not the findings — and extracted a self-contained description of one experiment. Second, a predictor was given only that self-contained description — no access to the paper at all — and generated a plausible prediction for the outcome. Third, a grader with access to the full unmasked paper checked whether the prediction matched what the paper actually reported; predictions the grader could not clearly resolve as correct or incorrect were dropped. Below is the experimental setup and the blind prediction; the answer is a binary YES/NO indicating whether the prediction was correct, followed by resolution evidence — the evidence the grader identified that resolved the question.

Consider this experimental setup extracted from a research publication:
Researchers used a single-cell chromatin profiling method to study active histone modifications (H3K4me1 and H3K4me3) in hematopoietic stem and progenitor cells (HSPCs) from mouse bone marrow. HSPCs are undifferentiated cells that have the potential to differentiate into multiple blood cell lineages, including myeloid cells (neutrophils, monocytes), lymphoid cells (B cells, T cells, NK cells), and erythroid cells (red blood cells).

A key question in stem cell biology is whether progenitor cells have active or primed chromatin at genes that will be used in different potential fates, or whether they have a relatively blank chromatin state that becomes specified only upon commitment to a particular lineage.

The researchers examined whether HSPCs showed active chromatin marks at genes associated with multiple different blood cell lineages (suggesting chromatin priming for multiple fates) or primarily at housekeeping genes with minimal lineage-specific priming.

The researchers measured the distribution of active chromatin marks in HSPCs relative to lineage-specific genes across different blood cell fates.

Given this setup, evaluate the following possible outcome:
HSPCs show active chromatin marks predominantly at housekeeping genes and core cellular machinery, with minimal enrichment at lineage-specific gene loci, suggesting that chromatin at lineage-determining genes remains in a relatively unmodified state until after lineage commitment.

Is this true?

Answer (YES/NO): NO